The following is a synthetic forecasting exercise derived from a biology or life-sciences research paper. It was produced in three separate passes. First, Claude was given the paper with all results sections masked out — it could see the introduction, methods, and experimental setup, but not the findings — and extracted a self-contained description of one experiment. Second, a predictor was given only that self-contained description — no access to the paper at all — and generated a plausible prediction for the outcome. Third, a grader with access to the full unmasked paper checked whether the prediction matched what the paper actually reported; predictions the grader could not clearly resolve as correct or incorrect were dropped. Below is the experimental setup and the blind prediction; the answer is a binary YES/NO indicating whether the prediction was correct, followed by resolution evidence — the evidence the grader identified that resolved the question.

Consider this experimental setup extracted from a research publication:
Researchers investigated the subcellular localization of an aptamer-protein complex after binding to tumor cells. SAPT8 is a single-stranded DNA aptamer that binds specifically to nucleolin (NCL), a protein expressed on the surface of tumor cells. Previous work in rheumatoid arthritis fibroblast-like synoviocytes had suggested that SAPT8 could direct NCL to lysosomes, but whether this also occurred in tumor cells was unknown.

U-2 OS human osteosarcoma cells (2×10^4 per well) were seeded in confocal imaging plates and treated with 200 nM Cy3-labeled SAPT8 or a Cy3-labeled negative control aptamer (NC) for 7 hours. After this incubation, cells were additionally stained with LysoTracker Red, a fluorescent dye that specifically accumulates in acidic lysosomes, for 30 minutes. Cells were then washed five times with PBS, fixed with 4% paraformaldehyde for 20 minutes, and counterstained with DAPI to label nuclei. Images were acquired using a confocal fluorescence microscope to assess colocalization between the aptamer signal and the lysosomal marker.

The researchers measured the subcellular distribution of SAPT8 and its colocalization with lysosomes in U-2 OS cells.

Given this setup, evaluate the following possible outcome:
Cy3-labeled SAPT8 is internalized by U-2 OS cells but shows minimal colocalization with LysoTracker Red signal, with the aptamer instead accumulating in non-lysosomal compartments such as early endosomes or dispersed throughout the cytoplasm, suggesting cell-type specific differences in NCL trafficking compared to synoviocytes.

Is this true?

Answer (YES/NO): NO